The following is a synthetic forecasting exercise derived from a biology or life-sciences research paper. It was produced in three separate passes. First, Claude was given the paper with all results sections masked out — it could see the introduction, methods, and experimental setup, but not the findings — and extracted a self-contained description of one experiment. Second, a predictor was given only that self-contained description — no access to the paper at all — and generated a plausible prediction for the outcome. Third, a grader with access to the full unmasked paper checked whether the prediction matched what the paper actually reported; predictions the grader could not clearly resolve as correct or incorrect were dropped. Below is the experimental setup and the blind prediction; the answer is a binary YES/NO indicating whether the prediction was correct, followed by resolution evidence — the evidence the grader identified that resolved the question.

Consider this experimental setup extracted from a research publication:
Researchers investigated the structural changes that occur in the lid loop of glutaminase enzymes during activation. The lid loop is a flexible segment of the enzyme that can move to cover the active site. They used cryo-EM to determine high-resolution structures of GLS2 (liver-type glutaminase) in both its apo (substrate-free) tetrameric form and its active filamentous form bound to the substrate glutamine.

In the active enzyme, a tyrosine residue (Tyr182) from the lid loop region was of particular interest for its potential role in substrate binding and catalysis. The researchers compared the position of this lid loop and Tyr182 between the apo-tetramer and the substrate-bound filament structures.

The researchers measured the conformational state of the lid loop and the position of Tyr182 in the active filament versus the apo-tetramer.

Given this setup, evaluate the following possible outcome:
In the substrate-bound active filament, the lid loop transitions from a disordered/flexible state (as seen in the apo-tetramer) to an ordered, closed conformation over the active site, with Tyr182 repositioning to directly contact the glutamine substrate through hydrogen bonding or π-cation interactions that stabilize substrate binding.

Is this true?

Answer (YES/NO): NO